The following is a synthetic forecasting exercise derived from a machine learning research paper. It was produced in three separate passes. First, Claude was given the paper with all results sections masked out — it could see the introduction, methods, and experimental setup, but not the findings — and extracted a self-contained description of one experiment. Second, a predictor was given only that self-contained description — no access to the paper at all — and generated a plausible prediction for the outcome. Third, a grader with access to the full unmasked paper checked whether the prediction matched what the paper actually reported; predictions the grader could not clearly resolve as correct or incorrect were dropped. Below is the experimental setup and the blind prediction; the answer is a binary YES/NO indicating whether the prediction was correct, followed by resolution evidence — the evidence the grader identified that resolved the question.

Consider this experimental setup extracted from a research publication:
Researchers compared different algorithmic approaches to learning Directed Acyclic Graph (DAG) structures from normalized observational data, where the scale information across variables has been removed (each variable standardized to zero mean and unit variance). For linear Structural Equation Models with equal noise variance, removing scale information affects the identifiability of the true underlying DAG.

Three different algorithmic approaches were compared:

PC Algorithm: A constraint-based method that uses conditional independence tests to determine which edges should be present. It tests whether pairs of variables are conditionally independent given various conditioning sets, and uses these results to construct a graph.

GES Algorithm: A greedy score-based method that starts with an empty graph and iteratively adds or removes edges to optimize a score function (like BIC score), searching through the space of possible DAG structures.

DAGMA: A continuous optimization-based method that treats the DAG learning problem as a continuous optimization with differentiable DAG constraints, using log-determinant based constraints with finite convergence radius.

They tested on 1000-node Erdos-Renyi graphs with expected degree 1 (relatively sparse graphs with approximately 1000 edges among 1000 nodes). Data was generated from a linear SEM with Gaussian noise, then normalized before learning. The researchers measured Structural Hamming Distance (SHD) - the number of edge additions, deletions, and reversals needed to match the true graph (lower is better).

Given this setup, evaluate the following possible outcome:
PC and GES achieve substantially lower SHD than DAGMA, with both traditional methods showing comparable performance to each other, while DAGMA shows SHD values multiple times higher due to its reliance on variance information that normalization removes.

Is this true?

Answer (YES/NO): NO